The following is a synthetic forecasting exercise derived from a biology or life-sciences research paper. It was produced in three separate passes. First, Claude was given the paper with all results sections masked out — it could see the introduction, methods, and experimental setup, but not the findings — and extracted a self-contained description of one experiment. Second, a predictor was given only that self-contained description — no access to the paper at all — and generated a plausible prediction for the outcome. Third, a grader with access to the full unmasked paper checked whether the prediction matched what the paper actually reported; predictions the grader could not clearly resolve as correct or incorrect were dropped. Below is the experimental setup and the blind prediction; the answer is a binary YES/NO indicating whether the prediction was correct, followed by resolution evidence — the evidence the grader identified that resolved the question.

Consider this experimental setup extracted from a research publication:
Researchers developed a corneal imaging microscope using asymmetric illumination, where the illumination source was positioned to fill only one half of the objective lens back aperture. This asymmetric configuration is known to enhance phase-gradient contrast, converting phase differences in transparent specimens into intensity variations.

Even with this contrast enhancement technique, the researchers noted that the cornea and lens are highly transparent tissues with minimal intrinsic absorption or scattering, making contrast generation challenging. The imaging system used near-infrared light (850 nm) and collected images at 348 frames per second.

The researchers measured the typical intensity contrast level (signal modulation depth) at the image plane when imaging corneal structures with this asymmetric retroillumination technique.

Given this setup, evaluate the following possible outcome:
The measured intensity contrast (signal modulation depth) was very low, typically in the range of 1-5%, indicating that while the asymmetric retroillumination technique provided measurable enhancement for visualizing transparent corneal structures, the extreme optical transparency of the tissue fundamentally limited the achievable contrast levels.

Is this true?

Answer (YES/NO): YES